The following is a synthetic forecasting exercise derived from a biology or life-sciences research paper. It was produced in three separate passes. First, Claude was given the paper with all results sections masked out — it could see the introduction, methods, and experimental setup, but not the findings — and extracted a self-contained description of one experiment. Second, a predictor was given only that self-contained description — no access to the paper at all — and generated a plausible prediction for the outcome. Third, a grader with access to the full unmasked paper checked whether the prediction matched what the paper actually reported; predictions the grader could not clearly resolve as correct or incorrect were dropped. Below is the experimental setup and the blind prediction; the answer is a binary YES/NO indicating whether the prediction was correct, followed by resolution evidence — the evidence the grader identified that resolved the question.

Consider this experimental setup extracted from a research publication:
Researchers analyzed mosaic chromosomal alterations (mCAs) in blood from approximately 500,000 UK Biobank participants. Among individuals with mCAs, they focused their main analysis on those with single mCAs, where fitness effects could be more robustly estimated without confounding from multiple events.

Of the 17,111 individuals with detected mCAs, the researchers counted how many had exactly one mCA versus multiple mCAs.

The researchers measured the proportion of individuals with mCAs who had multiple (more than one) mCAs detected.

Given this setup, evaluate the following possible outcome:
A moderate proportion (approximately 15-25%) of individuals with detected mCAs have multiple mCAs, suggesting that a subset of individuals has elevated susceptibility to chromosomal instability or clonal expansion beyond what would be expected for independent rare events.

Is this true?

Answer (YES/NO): NO